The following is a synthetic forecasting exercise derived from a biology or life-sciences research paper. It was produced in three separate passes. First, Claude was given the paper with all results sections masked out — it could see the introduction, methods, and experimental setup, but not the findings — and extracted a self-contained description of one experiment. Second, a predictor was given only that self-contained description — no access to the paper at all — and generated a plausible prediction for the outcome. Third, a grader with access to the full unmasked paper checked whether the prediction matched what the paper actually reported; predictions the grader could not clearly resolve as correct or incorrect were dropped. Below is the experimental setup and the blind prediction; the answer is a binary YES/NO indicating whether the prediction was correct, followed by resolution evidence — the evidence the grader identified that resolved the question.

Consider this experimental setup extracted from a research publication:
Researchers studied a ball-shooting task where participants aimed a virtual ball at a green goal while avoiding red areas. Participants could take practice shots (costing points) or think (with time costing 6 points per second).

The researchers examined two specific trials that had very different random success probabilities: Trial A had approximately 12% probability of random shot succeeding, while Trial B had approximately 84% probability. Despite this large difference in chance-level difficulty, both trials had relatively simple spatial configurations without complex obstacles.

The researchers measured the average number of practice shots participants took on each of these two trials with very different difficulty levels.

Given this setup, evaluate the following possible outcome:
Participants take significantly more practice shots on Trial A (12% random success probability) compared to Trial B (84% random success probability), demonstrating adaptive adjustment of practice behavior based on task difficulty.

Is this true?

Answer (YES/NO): NO